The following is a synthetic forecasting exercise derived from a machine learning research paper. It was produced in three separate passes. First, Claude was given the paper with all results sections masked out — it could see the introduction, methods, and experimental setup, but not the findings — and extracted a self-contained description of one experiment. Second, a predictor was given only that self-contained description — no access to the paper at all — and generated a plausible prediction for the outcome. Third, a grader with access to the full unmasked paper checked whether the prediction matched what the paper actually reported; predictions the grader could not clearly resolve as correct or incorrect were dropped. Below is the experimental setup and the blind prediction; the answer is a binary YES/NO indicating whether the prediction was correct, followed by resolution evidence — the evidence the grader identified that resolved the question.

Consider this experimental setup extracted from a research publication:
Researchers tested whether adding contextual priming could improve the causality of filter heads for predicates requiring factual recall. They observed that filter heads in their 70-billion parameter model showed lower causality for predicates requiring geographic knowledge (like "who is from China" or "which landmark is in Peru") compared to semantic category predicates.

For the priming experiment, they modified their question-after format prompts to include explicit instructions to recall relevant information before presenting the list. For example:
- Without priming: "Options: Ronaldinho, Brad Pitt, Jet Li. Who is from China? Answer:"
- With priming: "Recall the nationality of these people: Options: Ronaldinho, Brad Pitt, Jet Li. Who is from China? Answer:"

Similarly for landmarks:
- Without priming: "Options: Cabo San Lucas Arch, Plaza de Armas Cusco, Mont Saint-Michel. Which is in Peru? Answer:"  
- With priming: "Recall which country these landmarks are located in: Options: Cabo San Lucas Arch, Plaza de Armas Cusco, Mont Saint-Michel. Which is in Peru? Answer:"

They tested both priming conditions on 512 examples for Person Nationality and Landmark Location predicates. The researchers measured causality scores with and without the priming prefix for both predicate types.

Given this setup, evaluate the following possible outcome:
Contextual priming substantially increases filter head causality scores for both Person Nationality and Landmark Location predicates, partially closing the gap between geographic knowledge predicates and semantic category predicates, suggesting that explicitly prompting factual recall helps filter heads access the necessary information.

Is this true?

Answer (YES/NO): YES